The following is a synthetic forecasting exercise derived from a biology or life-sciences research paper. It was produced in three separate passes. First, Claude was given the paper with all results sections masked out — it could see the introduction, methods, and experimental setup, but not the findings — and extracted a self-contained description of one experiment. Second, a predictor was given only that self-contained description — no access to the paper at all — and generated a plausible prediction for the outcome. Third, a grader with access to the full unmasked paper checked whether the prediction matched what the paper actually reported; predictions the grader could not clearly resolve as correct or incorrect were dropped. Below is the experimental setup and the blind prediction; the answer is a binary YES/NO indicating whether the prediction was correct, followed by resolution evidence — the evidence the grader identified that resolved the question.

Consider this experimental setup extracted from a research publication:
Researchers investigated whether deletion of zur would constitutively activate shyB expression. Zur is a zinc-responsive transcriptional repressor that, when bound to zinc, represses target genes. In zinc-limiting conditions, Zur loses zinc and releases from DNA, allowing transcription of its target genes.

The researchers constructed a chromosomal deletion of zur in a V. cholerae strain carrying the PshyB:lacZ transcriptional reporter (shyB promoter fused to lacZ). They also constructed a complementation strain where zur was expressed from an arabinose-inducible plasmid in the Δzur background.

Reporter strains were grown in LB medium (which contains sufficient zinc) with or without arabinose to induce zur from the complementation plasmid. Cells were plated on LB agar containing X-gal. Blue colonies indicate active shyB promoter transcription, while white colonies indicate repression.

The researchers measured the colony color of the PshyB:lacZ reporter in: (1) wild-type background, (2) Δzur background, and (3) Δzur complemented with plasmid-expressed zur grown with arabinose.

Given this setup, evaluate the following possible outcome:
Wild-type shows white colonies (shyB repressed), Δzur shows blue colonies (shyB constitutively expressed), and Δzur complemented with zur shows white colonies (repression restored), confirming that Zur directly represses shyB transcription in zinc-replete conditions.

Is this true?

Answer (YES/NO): YES